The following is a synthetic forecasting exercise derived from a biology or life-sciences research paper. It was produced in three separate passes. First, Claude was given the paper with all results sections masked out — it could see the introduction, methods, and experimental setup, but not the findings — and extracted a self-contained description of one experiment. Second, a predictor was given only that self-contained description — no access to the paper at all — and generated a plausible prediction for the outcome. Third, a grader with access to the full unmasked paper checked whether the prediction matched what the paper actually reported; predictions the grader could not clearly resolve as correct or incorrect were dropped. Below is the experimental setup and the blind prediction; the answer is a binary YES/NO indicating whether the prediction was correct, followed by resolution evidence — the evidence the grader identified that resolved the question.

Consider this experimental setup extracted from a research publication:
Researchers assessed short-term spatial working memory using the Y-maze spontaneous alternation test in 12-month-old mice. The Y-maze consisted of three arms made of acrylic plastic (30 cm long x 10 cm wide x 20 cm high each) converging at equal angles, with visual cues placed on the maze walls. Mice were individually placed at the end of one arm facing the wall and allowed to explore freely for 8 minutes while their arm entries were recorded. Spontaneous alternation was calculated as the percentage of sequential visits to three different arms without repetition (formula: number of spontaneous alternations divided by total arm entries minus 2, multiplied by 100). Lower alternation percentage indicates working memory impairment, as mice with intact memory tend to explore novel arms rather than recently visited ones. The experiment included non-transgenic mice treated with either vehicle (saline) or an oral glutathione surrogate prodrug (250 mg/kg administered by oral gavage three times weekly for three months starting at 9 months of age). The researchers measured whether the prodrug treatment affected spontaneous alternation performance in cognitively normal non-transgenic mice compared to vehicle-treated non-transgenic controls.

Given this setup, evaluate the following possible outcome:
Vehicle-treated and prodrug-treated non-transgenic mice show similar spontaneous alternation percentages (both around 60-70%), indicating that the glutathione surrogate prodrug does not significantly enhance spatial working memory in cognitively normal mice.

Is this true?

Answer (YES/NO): YES